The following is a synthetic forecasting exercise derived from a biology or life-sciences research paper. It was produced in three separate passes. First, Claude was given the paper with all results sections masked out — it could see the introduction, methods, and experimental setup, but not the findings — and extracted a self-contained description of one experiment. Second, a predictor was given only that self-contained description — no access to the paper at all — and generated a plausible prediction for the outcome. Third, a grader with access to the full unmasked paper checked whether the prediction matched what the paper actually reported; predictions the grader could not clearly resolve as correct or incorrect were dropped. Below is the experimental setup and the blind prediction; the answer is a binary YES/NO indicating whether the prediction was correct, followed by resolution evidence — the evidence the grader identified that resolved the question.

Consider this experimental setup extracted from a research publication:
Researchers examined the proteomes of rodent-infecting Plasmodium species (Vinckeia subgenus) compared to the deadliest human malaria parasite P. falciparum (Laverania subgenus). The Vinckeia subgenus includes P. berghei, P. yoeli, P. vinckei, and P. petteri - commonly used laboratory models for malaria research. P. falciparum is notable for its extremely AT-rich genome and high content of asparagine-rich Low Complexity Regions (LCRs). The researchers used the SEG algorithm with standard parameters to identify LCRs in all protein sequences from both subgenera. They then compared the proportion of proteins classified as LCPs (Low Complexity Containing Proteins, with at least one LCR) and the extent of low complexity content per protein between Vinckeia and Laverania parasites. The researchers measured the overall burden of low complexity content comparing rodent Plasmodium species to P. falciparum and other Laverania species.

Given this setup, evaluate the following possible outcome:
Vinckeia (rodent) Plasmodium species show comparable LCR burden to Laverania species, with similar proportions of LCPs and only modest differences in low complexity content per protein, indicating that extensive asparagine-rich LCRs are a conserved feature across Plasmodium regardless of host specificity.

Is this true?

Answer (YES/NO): NO